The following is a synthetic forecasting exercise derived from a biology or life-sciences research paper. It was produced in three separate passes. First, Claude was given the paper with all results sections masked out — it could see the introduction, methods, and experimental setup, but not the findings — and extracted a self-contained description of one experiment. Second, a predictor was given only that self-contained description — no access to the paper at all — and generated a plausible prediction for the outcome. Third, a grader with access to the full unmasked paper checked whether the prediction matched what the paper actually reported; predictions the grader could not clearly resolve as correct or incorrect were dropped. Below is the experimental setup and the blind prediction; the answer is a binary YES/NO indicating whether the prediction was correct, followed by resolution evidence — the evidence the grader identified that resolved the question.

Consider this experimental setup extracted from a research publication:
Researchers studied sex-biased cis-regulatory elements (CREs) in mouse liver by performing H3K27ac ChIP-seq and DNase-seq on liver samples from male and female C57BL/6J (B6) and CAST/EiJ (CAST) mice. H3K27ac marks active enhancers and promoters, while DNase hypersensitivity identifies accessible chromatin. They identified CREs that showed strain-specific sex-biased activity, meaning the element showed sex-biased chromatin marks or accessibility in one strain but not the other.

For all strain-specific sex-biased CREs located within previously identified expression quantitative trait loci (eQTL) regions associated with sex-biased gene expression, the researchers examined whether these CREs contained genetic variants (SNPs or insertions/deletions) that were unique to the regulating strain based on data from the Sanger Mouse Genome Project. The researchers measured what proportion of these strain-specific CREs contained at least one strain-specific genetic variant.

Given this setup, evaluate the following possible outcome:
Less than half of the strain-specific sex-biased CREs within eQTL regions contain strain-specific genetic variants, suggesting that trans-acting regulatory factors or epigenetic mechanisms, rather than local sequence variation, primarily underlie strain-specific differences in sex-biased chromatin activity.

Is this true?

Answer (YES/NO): NO